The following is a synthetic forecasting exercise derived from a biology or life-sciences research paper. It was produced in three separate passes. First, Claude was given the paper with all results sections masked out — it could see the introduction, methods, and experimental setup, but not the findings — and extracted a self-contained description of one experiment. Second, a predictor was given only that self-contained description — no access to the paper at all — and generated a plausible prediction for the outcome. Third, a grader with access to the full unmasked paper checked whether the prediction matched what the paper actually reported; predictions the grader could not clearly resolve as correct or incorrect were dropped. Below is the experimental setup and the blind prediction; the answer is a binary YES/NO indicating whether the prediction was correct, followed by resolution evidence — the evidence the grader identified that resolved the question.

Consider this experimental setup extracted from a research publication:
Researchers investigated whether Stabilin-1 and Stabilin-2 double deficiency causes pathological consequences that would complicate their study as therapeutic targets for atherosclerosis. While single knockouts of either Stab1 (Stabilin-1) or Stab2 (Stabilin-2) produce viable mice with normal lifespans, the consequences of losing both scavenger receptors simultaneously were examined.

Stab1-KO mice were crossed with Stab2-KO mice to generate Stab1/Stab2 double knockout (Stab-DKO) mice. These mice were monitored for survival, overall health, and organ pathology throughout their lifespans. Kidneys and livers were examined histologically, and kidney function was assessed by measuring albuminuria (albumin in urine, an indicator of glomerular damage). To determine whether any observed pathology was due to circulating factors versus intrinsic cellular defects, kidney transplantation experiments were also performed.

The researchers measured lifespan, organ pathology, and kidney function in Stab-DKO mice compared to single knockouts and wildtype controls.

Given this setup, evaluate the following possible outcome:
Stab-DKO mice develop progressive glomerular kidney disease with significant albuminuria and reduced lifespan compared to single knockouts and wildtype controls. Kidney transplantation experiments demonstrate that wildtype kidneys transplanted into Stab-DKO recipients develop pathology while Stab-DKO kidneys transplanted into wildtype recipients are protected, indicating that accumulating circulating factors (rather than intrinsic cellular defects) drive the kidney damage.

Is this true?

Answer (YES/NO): YES